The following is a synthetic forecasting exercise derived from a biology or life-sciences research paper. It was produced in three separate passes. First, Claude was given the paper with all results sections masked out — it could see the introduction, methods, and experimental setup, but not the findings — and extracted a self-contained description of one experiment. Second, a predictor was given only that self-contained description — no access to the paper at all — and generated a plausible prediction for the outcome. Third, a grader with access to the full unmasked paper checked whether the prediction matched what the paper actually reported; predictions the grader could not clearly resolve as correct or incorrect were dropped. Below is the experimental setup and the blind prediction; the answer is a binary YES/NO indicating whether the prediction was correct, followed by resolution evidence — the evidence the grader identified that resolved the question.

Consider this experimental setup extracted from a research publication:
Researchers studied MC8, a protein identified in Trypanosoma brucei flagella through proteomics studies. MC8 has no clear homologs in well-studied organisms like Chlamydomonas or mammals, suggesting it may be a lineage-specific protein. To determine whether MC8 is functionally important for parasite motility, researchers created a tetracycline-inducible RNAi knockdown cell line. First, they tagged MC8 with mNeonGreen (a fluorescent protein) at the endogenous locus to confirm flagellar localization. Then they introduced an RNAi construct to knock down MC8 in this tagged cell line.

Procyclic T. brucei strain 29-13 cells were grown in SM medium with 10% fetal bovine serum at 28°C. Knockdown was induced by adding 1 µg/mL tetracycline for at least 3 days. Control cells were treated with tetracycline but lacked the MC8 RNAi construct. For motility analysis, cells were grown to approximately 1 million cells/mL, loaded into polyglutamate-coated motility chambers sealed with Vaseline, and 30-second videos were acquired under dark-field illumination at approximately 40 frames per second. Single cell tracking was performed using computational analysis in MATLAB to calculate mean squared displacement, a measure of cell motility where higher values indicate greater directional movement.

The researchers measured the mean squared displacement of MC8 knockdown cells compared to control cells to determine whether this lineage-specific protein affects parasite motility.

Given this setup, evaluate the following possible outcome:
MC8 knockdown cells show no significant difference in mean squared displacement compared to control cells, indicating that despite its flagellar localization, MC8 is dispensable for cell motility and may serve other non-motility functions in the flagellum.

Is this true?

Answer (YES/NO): NO